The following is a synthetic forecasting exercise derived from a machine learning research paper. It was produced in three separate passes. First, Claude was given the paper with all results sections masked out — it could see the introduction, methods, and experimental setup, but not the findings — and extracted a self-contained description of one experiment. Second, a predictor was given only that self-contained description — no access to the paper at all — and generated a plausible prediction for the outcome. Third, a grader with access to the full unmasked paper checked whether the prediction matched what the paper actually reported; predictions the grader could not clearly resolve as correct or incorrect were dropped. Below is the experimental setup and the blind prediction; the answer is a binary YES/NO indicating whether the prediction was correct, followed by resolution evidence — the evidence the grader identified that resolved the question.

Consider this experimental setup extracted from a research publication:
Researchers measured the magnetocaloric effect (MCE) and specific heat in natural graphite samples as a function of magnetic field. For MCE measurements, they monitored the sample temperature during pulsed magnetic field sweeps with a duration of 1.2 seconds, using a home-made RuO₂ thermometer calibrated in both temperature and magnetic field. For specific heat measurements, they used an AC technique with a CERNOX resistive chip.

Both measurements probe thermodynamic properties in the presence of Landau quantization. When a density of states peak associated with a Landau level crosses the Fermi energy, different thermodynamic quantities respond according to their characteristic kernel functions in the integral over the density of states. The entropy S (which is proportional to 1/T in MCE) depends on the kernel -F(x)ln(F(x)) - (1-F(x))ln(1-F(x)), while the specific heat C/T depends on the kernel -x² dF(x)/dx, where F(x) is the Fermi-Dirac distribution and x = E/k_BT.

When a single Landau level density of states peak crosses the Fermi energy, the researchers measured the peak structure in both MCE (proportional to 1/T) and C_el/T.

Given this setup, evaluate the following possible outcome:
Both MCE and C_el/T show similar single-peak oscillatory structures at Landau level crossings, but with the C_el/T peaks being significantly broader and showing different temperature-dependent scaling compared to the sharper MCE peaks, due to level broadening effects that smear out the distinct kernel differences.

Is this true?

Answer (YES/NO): NO